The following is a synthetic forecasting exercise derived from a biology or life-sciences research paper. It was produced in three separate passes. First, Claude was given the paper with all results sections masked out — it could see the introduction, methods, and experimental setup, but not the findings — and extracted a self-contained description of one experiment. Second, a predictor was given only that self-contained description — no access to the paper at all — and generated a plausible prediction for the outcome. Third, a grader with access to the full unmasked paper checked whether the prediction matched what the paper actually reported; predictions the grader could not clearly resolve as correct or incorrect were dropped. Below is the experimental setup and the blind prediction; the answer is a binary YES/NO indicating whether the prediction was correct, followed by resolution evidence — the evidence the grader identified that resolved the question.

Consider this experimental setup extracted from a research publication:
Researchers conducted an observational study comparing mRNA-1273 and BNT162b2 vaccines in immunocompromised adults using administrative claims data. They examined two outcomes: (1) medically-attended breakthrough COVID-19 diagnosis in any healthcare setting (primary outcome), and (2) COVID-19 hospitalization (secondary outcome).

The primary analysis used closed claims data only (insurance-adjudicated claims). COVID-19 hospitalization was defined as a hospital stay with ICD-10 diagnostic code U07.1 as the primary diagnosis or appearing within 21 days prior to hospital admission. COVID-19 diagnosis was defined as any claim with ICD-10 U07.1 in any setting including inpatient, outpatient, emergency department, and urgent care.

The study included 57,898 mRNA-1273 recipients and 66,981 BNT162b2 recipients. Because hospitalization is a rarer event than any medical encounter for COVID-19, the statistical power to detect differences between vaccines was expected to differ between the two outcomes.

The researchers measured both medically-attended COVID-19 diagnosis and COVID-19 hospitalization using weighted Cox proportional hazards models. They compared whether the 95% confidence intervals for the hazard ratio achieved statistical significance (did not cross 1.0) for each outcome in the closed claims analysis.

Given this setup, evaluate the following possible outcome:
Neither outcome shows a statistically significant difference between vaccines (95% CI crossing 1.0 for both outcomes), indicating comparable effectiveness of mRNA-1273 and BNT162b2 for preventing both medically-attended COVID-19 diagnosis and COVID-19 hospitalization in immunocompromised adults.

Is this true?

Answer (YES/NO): NO